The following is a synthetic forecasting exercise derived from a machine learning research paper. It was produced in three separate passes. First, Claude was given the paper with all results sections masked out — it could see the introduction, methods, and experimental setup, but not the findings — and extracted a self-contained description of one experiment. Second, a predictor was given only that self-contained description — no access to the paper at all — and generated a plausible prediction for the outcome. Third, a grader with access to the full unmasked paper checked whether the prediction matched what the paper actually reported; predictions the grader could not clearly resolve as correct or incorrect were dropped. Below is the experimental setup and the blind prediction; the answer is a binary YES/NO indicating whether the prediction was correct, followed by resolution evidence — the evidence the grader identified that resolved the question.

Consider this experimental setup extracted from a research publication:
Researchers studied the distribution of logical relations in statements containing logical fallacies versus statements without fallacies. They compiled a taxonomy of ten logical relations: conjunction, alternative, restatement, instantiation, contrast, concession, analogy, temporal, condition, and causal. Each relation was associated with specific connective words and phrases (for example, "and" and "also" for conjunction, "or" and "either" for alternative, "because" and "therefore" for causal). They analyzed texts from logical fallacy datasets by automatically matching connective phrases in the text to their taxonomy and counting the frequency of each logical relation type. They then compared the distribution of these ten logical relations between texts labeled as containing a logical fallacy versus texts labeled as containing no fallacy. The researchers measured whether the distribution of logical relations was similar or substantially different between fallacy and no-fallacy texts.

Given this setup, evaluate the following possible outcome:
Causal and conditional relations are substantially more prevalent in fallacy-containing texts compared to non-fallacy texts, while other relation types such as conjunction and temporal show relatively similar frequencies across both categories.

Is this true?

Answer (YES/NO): NO